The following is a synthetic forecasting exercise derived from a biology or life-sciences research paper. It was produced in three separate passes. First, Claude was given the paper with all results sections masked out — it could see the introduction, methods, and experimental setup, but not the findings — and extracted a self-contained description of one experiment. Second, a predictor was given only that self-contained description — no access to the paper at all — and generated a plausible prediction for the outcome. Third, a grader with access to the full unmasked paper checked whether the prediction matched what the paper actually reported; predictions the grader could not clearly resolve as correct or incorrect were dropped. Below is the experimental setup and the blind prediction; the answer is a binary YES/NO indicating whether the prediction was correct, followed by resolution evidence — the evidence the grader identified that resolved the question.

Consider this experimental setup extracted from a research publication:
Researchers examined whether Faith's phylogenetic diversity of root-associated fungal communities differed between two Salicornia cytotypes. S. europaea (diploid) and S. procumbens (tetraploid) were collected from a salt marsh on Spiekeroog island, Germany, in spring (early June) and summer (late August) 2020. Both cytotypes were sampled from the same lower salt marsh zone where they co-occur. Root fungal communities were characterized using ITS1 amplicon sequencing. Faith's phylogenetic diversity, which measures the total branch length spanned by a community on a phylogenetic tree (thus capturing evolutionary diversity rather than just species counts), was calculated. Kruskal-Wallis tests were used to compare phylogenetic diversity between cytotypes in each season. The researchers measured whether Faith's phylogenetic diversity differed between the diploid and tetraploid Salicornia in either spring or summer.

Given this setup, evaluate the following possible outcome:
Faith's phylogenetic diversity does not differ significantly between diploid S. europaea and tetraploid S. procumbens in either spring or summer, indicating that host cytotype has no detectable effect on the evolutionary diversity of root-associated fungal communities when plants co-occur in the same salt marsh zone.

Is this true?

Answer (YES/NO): YES